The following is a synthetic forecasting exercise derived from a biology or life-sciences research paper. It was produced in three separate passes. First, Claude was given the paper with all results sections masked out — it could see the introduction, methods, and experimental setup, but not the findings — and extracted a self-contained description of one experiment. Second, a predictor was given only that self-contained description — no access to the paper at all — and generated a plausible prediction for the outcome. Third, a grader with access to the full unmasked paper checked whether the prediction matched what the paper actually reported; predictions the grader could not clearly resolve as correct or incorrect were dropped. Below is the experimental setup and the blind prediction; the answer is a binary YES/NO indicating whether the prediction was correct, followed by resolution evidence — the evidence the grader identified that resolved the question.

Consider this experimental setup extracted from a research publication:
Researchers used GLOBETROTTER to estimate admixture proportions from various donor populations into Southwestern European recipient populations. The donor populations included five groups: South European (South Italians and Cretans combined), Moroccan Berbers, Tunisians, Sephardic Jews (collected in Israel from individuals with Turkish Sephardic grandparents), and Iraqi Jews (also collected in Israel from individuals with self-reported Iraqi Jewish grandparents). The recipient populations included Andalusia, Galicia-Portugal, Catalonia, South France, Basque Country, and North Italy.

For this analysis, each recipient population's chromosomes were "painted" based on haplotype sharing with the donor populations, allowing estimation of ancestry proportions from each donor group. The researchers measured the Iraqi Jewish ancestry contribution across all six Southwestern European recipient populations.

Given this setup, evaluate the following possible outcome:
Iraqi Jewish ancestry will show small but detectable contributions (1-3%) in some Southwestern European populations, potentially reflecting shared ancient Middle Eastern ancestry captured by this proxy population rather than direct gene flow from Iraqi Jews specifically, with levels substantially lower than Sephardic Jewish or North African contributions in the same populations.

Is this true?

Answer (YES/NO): NO